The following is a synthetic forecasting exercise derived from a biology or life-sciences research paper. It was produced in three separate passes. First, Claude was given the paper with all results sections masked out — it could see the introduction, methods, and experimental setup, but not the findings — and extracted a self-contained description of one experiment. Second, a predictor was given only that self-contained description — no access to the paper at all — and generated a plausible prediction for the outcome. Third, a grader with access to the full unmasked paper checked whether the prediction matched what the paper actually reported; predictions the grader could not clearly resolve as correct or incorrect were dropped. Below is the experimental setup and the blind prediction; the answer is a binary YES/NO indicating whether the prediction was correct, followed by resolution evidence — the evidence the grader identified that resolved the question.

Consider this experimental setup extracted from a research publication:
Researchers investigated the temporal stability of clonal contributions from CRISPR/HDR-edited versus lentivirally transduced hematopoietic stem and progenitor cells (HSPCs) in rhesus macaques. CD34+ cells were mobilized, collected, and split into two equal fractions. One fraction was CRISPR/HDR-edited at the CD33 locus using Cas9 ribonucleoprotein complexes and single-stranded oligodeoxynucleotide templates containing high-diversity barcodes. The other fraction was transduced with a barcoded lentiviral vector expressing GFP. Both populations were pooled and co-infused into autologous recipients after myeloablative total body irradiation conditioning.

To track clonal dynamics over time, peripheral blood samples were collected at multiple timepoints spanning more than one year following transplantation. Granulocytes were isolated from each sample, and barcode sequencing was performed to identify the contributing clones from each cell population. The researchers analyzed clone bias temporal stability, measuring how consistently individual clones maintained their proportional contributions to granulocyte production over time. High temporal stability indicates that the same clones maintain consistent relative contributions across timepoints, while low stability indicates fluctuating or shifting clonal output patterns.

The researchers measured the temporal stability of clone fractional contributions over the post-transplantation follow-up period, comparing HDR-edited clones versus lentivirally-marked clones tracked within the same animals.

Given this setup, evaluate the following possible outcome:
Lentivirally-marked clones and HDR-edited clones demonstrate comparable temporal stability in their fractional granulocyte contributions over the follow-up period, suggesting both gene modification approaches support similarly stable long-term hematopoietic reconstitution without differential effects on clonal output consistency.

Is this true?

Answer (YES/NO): NO